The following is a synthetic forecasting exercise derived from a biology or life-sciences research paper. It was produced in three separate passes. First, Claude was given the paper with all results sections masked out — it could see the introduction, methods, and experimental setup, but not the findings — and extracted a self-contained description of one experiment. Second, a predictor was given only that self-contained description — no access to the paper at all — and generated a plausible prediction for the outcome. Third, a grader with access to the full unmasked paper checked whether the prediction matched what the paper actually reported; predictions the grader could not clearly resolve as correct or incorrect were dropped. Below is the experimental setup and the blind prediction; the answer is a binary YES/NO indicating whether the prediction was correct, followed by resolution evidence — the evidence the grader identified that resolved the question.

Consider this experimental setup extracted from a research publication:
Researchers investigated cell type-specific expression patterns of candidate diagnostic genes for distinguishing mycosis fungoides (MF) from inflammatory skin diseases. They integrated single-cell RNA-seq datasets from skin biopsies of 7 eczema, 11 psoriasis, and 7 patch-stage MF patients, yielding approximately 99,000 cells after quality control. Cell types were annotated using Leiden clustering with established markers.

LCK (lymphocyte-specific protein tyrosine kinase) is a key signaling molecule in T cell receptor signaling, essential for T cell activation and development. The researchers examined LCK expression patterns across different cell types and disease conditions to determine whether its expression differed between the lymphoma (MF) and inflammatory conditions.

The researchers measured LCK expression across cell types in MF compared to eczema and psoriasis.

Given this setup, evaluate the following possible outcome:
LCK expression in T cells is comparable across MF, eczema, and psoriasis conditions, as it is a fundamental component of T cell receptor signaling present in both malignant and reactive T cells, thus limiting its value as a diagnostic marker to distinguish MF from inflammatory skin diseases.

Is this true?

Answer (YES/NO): NO